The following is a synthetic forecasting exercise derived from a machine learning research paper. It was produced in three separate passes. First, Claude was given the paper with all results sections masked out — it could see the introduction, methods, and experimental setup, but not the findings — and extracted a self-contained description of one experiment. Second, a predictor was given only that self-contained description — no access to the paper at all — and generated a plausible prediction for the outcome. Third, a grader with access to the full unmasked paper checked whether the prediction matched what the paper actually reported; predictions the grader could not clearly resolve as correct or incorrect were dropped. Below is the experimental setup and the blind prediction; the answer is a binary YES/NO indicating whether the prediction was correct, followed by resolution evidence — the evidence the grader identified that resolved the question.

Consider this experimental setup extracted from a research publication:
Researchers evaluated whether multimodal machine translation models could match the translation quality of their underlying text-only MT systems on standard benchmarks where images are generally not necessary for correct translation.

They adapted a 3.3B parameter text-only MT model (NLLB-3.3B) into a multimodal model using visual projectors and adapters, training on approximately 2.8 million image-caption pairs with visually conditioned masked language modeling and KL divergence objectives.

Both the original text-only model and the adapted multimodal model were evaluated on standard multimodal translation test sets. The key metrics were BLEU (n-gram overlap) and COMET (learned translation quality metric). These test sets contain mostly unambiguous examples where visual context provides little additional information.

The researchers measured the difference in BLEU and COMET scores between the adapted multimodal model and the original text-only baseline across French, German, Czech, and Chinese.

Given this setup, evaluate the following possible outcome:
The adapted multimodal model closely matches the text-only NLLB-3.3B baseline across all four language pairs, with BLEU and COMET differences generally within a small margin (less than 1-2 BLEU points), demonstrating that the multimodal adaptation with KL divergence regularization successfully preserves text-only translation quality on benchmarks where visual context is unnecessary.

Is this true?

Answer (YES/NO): YES